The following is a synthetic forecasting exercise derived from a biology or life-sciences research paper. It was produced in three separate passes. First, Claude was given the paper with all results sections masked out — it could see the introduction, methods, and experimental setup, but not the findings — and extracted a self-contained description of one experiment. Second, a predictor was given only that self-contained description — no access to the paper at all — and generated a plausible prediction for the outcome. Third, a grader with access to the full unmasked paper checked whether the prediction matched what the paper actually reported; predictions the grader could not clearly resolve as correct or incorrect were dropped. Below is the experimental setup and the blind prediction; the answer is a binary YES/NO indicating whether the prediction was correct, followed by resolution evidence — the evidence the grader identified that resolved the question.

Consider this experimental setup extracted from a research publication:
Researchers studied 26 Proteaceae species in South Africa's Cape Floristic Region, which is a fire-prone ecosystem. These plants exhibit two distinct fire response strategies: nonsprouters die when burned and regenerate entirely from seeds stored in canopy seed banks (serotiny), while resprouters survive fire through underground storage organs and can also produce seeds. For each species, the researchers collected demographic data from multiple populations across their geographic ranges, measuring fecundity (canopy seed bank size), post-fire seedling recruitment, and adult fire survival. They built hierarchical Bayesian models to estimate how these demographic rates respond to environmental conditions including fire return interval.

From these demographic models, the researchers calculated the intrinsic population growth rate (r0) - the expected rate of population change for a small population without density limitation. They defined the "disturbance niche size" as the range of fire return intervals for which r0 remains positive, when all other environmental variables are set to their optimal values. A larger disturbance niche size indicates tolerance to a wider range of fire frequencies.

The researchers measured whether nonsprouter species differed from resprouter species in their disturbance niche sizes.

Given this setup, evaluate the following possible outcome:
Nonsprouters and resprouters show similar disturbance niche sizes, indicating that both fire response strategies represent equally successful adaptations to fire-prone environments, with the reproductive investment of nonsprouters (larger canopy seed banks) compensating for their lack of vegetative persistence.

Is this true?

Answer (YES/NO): NO